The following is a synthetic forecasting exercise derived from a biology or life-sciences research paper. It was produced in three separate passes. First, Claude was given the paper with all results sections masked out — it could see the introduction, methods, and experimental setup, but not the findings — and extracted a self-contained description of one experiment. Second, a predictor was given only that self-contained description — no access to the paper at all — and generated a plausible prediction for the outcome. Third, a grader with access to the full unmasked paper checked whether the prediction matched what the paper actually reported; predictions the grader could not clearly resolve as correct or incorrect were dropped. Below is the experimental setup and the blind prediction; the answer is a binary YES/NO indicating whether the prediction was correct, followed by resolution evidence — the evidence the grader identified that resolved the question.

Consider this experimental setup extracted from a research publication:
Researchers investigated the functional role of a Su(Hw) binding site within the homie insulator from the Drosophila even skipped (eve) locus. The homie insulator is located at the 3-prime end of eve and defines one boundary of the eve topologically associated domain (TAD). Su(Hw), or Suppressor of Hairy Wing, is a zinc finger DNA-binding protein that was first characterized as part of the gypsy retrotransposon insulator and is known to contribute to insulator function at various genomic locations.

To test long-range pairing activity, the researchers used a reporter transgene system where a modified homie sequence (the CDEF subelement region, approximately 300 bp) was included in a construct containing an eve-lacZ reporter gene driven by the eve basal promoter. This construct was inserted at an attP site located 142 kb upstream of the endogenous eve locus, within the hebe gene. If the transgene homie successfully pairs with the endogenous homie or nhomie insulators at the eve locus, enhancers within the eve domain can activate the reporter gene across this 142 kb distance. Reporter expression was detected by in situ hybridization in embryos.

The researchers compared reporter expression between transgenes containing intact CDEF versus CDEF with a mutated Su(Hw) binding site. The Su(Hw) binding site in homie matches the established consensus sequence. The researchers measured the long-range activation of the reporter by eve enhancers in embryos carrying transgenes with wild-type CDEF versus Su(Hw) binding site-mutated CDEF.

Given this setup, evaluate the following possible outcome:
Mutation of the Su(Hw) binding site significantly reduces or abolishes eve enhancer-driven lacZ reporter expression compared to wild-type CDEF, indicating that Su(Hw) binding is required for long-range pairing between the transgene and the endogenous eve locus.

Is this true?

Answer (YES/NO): YES